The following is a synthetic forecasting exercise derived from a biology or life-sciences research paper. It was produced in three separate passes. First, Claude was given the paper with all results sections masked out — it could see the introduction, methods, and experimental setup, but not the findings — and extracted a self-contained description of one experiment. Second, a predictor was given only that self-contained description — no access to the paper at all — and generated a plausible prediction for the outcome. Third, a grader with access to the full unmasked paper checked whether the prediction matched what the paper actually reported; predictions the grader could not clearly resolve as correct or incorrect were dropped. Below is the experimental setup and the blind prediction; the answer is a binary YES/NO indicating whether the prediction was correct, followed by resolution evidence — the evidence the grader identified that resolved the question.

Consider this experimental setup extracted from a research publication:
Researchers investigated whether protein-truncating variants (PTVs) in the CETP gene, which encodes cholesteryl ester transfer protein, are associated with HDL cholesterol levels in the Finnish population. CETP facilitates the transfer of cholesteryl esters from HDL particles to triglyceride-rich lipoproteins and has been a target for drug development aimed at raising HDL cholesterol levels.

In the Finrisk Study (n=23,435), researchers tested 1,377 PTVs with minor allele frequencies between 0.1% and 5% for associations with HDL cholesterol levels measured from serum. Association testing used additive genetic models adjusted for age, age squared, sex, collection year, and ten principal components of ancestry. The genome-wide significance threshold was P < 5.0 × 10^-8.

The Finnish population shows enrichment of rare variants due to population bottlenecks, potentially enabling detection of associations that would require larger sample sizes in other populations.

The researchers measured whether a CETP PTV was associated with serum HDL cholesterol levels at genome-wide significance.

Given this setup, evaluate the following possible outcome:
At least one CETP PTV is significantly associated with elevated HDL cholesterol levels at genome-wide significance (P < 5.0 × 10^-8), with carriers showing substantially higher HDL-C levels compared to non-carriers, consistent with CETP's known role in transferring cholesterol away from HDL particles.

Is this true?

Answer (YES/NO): YES